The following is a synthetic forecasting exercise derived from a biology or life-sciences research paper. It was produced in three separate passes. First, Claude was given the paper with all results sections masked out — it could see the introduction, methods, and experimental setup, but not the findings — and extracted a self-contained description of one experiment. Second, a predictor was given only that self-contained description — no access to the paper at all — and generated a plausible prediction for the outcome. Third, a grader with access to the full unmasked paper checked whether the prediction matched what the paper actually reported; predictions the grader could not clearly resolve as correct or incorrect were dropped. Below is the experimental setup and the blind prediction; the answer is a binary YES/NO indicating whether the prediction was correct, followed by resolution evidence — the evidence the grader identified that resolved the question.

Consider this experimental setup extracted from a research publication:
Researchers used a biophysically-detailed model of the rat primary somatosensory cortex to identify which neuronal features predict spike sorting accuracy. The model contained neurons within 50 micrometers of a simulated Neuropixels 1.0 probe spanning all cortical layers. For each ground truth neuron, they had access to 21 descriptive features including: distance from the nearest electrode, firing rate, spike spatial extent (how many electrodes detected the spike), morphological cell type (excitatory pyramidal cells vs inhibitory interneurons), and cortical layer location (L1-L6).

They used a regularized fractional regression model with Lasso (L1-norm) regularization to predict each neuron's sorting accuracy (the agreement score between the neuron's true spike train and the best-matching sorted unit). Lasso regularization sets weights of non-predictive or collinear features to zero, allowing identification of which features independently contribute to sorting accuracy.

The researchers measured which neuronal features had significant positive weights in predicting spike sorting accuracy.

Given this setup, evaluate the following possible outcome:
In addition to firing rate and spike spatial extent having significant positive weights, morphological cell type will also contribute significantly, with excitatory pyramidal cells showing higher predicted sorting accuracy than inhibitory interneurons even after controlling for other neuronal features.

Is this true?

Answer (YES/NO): YES